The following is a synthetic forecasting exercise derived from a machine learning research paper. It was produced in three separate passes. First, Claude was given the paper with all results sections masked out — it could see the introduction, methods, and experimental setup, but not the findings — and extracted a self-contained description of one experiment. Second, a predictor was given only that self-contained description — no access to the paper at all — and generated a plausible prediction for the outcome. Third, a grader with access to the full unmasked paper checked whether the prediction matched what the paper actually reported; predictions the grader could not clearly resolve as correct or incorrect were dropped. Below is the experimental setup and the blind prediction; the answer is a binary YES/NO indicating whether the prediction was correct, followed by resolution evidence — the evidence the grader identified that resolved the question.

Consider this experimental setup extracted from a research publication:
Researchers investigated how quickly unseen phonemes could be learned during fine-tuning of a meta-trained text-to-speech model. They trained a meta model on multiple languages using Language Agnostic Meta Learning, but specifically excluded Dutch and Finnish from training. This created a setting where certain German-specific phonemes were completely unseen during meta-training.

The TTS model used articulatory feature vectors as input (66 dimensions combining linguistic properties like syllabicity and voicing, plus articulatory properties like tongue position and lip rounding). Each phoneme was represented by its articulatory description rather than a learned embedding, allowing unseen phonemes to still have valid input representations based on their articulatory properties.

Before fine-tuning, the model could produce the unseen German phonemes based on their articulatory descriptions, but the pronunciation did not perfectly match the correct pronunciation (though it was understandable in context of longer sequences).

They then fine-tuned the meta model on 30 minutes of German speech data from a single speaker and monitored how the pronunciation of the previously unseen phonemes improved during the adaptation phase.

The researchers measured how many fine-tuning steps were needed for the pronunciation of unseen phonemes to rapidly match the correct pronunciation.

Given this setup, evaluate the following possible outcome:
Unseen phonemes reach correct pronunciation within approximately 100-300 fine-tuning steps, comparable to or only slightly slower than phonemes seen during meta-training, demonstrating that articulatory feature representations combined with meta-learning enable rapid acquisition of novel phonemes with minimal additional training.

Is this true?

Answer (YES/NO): NO